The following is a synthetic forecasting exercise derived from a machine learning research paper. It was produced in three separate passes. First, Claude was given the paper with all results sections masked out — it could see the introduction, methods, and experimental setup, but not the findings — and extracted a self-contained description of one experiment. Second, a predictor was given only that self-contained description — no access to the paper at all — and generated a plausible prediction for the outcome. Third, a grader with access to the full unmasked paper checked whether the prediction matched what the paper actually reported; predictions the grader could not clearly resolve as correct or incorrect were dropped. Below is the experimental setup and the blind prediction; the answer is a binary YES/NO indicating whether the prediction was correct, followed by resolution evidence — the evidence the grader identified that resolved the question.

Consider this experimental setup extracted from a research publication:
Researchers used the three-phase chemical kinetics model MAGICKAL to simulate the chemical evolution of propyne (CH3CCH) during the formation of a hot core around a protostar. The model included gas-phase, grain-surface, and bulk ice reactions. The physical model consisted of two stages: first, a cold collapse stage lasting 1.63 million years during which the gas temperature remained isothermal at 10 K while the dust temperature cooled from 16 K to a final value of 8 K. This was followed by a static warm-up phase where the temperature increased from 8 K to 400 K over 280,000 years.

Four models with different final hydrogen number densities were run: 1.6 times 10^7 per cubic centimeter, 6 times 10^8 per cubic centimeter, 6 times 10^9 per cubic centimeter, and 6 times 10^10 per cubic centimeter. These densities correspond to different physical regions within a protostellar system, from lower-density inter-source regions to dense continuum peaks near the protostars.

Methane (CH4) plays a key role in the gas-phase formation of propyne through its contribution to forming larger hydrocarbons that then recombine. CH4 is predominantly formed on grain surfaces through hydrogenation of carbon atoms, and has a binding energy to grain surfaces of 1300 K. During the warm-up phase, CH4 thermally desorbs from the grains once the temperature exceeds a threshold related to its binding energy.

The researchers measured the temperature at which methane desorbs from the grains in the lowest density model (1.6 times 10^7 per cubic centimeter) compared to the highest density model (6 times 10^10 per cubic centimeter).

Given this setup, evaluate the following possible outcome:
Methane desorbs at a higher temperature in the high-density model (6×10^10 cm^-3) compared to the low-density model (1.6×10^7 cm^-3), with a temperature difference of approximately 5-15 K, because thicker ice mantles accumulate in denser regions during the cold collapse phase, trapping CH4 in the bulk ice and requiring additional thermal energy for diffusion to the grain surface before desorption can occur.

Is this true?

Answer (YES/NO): YES